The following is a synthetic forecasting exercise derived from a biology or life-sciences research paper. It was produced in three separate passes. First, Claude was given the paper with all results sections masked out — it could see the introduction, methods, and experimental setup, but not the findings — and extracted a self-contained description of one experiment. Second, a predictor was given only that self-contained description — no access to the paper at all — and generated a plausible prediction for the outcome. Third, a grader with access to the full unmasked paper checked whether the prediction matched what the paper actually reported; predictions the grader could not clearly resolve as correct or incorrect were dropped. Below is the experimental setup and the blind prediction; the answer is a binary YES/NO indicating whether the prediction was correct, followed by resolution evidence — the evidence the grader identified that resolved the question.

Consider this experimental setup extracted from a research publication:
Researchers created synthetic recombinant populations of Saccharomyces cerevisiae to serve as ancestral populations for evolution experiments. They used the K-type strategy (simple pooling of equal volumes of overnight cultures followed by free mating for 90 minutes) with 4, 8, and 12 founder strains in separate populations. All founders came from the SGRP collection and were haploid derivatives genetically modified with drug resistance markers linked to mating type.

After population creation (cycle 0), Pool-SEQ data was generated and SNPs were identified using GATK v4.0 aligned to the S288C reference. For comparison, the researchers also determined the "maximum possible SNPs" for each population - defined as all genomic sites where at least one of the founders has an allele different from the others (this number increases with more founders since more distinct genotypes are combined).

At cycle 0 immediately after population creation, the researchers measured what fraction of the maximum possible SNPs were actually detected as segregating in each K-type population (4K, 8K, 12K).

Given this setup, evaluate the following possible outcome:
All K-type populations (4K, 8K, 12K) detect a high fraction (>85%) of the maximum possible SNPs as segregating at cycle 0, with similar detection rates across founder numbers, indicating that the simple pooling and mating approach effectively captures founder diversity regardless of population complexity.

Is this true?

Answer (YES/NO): NO